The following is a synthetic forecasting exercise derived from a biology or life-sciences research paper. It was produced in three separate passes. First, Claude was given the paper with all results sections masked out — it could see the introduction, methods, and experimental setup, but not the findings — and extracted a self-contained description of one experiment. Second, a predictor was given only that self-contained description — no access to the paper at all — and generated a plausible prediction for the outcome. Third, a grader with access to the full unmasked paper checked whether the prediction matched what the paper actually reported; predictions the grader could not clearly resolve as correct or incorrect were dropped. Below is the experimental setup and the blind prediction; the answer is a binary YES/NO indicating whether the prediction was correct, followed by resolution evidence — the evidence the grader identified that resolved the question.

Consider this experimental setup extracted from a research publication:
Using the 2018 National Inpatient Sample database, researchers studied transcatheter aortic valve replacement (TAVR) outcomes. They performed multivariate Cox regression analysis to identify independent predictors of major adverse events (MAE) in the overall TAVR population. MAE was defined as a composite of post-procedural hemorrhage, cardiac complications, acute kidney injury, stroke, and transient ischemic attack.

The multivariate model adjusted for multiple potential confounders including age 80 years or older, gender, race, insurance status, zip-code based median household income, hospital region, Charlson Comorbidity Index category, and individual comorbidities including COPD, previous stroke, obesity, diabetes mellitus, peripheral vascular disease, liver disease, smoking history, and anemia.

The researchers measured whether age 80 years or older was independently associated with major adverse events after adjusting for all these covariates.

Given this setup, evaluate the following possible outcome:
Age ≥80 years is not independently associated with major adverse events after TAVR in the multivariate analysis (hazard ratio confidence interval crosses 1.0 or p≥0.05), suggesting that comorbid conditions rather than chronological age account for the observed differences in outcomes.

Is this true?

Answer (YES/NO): YES